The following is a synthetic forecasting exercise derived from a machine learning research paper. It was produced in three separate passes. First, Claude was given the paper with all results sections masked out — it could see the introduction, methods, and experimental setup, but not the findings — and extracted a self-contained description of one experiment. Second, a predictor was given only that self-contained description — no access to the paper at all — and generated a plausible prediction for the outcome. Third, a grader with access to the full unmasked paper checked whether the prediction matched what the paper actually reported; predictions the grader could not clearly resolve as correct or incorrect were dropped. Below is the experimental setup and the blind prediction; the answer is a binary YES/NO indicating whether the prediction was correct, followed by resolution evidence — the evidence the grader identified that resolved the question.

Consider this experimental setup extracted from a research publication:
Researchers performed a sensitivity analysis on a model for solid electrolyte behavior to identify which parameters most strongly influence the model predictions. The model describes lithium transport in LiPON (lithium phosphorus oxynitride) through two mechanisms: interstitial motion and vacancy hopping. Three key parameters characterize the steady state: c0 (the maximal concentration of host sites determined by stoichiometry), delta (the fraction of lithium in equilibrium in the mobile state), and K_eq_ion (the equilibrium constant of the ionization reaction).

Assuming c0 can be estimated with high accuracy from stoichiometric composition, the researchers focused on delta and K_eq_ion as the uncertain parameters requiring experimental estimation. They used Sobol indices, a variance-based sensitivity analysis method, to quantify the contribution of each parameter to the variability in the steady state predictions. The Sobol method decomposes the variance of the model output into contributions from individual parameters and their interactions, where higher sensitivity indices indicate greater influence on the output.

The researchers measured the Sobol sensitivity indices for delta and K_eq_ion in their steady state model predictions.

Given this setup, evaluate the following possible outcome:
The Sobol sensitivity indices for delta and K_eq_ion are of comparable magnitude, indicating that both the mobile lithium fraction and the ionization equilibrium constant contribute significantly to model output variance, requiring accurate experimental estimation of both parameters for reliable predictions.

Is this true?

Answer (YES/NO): NO